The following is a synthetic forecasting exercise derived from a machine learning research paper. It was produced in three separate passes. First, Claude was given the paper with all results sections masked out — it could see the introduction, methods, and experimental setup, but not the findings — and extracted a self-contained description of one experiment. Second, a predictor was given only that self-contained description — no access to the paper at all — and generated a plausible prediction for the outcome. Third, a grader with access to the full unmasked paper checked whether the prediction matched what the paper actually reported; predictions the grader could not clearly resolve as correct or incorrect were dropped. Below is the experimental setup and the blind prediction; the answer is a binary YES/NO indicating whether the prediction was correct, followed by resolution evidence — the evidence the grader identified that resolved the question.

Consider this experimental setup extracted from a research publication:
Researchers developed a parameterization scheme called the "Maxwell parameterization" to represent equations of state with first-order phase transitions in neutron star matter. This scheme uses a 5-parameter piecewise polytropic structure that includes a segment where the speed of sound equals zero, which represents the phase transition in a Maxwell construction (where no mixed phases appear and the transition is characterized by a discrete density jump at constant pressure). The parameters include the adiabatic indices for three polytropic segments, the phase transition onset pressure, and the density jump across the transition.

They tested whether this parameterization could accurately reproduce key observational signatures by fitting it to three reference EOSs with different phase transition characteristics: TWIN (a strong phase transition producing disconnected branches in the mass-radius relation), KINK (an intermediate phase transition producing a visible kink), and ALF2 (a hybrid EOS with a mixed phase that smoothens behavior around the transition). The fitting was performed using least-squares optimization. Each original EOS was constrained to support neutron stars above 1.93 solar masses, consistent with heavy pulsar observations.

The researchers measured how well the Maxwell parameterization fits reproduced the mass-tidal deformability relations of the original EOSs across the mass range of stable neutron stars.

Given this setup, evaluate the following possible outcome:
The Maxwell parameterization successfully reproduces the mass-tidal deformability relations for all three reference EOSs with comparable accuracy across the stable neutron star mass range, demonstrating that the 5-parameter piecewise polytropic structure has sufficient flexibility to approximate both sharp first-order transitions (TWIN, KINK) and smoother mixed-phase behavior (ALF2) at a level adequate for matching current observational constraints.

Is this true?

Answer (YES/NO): NO